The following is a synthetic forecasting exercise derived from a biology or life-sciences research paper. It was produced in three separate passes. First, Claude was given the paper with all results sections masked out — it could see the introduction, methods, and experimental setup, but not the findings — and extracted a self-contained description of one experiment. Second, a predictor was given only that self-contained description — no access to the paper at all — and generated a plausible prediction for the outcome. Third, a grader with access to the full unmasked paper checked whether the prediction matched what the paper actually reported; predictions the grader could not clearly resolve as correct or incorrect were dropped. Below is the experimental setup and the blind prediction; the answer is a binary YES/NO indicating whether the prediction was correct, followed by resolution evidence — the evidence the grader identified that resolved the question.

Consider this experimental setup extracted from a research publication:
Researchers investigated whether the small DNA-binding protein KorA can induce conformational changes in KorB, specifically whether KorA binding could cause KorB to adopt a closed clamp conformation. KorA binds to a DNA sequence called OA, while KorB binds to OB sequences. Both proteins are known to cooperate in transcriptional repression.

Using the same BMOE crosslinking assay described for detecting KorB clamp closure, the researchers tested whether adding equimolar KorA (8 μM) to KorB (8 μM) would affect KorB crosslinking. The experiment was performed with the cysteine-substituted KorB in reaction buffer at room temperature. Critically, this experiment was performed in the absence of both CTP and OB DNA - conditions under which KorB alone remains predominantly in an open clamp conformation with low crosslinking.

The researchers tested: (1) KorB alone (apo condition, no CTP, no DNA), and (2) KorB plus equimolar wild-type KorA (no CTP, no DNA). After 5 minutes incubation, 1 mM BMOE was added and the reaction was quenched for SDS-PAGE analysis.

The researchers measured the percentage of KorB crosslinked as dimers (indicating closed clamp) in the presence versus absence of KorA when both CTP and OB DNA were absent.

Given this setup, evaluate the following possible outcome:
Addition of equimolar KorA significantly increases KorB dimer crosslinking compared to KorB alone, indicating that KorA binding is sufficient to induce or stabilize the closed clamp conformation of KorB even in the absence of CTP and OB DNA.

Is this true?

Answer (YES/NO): YES